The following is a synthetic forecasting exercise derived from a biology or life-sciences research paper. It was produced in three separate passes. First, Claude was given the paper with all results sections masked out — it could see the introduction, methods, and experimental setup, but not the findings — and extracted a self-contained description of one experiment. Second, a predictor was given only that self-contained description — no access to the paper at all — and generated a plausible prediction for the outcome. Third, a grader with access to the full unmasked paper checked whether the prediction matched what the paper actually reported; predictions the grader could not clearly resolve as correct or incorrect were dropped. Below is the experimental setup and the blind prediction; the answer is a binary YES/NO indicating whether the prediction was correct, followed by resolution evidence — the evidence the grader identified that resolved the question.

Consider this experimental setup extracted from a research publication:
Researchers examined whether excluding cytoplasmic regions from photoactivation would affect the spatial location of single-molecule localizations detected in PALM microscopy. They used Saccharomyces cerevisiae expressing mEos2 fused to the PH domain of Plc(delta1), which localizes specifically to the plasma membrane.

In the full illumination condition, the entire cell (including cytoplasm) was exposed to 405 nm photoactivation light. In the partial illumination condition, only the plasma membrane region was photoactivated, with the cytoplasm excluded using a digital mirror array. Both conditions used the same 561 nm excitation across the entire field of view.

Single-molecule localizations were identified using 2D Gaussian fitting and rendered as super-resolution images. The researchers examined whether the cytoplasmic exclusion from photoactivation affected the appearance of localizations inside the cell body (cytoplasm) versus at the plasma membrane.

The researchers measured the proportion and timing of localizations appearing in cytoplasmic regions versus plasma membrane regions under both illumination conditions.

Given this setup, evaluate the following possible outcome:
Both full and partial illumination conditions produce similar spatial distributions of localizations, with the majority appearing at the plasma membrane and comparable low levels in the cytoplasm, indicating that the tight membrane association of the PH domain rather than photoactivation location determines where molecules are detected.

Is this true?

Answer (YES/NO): NO